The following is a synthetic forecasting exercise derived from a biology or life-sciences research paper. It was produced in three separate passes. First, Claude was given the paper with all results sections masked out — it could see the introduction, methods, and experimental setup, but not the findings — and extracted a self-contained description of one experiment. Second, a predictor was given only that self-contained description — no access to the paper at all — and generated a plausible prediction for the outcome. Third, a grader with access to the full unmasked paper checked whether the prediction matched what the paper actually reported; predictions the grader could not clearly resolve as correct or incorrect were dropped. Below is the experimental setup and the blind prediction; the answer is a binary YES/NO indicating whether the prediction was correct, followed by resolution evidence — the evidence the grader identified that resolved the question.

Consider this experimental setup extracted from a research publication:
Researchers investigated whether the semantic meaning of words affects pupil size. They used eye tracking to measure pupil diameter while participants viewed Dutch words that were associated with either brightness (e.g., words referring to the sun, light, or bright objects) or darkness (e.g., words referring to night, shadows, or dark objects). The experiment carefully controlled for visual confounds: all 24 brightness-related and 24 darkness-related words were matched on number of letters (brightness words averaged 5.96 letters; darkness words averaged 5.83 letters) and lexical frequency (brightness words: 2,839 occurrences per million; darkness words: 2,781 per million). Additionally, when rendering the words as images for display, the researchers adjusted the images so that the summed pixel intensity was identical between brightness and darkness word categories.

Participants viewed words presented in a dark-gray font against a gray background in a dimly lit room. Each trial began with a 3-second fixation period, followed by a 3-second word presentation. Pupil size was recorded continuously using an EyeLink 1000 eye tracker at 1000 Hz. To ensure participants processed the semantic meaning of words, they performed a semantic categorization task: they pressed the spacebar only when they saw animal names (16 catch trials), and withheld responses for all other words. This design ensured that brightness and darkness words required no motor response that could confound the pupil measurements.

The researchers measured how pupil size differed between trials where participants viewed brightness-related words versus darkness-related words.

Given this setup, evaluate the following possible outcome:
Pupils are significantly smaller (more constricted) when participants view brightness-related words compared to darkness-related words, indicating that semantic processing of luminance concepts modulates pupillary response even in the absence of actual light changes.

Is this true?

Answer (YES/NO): YES